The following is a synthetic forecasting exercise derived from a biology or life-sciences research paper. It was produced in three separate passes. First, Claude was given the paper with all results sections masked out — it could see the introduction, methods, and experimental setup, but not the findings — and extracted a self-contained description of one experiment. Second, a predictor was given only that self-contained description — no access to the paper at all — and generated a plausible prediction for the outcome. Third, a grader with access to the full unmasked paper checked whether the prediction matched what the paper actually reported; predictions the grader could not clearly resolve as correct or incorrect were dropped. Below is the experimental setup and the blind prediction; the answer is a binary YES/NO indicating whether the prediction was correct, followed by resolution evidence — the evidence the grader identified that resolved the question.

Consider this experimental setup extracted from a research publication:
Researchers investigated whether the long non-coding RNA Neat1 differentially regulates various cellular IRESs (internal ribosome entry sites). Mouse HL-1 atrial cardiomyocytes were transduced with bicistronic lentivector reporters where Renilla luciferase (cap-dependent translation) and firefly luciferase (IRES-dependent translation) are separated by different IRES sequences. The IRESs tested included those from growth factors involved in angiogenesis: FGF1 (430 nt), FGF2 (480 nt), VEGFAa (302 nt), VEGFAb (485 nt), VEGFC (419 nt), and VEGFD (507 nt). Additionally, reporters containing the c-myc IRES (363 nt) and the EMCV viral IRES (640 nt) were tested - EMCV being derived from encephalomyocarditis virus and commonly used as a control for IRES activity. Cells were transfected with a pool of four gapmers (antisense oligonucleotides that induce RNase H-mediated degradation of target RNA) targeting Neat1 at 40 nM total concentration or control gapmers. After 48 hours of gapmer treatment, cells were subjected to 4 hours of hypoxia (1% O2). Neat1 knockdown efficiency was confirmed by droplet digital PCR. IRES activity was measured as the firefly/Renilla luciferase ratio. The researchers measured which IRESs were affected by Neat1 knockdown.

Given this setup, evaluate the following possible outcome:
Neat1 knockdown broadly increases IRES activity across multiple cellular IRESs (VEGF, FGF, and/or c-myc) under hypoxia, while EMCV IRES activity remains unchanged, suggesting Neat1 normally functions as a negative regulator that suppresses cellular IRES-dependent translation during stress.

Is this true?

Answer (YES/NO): NO